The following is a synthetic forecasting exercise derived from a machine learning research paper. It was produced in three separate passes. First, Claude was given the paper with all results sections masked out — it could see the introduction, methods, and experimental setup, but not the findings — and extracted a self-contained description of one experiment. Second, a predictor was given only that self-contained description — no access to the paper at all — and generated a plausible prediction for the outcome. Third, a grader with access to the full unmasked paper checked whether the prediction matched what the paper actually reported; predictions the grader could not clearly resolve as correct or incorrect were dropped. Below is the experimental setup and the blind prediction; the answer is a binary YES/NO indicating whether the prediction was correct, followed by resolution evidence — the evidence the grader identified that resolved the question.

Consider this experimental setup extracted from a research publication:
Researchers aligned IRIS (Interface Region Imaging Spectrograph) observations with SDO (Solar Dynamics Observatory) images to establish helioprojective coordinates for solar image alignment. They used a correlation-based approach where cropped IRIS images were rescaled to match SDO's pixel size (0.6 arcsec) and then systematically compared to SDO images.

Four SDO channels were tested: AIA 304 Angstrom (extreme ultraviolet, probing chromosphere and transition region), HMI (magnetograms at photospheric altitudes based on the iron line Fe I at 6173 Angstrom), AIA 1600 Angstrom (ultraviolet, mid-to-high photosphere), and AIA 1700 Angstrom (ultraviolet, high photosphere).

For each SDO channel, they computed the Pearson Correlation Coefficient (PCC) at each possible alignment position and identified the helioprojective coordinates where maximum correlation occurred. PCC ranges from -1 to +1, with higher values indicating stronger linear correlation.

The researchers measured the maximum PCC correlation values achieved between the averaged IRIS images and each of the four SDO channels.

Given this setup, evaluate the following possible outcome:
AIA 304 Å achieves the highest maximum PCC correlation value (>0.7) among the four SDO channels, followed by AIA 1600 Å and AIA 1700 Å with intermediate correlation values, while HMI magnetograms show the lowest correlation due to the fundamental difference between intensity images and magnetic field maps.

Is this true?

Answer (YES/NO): NO